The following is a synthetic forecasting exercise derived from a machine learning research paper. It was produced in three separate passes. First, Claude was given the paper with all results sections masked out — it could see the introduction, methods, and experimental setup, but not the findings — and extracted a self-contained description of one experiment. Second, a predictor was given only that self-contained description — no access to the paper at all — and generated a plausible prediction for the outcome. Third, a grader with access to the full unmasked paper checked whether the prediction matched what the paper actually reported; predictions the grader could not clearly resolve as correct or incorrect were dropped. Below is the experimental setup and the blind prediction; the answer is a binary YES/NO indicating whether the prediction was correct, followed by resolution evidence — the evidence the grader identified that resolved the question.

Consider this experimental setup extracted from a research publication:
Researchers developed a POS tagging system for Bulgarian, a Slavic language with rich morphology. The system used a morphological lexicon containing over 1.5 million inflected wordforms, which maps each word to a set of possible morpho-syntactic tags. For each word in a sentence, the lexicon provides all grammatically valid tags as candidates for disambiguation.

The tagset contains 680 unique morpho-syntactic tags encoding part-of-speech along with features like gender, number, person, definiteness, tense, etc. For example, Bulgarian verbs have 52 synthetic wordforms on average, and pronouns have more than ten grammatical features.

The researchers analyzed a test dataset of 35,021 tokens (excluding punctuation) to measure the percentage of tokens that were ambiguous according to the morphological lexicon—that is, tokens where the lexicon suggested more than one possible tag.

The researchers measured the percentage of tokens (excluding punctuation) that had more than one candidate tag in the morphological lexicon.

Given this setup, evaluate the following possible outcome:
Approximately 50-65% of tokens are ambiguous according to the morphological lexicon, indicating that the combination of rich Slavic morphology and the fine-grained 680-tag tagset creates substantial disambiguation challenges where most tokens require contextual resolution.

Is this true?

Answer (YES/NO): NO